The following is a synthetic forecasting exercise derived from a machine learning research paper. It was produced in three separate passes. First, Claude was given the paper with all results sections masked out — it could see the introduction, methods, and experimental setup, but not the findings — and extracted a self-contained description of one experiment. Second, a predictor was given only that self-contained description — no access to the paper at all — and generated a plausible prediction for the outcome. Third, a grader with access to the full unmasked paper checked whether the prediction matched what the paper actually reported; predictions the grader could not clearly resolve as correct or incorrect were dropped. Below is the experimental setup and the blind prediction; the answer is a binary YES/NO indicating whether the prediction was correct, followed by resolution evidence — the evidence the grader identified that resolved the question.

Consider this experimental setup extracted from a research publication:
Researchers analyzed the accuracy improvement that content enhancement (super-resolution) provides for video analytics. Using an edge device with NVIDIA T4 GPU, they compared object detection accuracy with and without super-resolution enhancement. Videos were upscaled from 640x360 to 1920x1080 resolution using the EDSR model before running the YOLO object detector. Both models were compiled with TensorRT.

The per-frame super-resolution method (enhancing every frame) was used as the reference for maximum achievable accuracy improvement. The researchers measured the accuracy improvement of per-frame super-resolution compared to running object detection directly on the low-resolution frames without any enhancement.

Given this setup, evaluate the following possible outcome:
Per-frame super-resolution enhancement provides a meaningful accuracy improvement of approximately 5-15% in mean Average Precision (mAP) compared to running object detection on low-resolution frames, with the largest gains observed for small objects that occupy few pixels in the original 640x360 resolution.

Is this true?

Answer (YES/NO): NO